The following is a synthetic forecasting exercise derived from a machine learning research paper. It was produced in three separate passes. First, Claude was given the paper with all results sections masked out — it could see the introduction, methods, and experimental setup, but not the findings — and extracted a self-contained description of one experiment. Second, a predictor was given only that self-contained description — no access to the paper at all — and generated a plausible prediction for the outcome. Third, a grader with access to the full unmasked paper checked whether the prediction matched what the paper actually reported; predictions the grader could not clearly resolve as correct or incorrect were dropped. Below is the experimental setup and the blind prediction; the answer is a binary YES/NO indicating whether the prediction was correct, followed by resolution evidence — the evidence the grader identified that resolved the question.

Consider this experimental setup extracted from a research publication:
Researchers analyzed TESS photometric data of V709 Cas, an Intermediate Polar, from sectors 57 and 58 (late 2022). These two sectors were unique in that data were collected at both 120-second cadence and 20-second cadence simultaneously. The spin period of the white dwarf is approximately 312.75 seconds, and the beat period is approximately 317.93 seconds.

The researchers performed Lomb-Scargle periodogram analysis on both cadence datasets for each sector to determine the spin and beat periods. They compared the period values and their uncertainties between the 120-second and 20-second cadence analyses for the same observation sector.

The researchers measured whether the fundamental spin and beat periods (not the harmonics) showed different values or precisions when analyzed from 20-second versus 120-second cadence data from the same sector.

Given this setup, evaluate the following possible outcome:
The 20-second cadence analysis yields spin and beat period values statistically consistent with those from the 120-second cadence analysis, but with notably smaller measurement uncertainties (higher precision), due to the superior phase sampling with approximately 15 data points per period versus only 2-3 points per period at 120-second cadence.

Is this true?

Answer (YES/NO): NO